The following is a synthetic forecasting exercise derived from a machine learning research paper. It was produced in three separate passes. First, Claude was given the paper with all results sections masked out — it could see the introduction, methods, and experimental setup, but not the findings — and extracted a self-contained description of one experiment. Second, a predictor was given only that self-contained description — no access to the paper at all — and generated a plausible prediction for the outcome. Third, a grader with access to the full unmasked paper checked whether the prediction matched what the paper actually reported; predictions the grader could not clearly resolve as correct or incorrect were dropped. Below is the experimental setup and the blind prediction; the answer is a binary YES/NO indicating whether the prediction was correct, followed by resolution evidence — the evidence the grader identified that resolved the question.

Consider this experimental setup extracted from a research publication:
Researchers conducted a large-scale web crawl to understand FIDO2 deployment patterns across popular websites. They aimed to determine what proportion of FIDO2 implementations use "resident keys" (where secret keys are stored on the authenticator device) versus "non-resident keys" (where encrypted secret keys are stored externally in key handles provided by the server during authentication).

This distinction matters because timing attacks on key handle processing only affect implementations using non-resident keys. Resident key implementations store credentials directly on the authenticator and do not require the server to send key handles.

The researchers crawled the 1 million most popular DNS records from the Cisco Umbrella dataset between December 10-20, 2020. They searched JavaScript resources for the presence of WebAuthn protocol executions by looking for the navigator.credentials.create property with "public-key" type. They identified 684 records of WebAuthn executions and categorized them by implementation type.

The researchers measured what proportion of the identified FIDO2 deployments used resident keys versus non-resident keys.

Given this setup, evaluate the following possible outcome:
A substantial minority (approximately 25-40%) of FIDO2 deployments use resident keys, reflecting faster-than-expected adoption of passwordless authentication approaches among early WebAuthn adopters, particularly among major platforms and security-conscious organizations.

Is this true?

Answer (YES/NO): NO